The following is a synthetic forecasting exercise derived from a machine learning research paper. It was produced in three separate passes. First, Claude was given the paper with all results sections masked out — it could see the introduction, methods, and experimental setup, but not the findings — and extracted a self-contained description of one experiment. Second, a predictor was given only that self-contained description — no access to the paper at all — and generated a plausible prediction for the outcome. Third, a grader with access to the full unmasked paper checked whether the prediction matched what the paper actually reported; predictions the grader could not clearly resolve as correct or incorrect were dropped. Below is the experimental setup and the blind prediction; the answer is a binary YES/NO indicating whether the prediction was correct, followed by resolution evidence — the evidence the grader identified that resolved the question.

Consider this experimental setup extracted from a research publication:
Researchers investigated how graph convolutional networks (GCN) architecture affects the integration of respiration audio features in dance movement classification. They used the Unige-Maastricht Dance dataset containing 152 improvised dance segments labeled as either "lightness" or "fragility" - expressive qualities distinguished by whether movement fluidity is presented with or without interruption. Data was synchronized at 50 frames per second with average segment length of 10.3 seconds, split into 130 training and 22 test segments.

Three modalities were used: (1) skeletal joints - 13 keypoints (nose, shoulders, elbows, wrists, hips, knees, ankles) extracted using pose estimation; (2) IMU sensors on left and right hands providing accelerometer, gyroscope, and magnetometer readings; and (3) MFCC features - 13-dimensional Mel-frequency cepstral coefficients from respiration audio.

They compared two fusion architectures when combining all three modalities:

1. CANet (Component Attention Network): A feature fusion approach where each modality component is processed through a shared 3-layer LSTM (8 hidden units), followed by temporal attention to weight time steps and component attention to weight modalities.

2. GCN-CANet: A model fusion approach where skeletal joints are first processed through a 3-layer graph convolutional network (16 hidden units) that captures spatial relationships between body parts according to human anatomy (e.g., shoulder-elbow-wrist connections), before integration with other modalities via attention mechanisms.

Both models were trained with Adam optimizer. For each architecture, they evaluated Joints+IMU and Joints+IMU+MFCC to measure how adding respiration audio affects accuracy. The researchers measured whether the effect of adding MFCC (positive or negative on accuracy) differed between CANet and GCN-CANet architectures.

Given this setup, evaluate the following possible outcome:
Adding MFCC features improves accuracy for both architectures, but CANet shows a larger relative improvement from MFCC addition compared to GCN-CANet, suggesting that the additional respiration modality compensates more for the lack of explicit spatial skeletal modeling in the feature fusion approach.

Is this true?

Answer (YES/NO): NO